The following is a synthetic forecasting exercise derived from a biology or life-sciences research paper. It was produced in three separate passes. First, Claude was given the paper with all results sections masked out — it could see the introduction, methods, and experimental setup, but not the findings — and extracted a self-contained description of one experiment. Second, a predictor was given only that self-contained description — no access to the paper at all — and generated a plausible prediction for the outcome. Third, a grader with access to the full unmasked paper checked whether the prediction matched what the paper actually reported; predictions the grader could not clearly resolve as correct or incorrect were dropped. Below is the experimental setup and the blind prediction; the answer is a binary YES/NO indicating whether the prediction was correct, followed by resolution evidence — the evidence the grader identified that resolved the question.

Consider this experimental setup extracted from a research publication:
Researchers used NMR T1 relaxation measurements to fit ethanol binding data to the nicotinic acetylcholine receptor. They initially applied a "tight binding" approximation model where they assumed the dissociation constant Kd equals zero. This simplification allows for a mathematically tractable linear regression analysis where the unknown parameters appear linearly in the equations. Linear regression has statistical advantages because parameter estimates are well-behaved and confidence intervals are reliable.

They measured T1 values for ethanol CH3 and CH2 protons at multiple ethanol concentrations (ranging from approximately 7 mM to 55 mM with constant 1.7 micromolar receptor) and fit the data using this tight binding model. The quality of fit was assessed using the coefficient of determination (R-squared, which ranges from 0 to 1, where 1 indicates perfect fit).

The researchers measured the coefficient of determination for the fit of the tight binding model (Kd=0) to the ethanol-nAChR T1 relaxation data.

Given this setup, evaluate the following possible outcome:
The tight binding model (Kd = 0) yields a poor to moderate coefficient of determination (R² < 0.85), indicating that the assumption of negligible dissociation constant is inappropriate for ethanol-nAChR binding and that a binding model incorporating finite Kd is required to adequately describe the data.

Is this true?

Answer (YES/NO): NO